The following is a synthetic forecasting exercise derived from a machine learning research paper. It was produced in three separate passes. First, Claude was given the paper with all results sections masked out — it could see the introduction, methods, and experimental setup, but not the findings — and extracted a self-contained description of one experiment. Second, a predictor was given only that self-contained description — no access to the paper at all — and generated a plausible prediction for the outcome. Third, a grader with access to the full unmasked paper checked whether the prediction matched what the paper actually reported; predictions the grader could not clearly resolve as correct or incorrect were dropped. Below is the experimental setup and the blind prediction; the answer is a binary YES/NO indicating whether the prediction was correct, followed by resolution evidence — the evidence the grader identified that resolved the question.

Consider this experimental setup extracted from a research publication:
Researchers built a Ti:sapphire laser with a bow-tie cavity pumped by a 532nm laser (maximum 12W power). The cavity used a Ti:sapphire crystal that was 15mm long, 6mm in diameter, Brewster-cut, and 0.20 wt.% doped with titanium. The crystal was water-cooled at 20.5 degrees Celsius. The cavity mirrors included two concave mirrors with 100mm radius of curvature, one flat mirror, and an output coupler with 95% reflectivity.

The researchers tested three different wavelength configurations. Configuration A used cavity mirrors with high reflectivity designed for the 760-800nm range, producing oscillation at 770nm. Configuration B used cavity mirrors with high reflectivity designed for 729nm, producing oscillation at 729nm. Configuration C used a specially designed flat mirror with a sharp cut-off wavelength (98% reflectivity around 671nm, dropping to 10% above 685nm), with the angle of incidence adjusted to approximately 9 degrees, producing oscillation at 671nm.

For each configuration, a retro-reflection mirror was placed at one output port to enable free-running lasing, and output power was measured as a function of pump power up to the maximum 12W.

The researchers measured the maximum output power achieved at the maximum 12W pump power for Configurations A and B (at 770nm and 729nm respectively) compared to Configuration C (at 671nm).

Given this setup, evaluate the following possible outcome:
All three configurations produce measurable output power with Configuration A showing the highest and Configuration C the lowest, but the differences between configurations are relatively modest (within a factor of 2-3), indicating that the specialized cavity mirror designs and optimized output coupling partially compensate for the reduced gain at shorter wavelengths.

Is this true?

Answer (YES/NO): YES